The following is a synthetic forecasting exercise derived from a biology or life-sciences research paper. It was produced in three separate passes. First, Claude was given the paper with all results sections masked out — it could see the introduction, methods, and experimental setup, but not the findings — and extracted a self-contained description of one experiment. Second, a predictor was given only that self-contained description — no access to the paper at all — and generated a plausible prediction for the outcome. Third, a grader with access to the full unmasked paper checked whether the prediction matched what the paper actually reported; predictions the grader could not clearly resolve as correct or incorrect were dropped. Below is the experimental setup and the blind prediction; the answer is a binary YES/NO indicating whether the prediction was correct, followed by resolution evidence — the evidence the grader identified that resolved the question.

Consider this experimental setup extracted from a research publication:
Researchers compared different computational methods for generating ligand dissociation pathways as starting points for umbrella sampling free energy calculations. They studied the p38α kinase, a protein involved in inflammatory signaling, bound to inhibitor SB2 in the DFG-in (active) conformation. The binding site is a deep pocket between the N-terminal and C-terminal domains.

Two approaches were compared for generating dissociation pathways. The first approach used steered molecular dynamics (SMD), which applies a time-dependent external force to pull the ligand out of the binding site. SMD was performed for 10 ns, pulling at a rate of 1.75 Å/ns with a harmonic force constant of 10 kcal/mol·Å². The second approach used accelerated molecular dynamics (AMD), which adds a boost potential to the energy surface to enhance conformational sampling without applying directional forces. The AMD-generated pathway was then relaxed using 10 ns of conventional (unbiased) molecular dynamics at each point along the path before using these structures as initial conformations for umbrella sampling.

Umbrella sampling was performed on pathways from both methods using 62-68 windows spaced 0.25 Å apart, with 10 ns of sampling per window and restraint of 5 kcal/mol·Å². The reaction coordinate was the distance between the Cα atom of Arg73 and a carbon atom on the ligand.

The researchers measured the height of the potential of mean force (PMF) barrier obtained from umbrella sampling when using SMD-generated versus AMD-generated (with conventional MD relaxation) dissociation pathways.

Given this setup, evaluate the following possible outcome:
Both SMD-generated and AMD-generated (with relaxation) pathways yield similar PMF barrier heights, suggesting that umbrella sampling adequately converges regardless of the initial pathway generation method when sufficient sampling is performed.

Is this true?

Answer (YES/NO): NO